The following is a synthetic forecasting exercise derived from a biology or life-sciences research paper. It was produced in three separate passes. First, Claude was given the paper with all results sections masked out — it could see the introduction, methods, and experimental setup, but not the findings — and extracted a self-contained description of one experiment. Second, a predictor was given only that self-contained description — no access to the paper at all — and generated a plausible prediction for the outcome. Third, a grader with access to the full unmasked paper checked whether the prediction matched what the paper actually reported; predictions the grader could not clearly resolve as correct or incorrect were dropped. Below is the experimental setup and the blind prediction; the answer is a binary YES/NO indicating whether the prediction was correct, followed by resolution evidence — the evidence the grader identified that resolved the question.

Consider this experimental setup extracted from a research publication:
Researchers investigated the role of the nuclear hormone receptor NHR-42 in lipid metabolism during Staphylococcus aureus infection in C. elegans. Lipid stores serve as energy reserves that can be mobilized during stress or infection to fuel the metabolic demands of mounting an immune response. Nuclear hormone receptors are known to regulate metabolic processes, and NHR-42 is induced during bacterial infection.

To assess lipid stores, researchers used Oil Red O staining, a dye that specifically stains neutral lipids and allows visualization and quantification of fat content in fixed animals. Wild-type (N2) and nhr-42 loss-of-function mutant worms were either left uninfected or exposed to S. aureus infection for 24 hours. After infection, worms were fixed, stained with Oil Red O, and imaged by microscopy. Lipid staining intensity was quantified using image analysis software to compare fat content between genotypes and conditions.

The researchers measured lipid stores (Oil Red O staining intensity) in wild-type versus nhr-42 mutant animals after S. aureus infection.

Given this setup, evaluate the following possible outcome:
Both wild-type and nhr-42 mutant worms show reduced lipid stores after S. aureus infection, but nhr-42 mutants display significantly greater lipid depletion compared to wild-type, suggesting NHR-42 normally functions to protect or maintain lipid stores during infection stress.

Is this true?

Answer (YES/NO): NO